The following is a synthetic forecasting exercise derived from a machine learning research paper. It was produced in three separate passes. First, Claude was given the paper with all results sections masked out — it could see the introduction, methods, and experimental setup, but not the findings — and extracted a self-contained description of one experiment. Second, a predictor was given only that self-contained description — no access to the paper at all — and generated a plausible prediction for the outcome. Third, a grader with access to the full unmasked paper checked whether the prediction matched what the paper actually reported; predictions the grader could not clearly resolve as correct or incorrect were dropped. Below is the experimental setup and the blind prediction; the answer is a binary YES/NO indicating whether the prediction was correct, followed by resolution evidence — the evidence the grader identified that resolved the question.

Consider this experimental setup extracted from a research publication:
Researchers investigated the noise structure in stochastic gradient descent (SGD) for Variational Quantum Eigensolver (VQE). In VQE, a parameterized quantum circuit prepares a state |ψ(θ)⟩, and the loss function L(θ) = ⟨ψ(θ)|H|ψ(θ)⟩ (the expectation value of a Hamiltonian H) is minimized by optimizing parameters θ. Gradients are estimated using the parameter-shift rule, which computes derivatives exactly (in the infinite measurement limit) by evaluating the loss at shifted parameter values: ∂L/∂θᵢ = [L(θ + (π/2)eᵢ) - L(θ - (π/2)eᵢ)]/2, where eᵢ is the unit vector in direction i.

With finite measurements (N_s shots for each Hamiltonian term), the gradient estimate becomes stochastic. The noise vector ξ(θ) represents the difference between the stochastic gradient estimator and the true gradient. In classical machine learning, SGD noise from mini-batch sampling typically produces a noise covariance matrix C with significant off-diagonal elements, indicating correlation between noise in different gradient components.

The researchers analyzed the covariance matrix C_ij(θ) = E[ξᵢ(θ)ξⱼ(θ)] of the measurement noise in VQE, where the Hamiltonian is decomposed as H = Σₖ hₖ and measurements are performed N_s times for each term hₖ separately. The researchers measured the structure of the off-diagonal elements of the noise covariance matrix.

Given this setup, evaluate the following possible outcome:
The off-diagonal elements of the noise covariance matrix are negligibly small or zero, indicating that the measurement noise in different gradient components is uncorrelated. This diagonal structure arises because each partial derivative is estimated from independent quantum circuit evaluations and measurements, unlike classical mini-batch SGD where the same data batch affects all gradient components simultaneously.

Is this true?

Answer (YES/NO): YES